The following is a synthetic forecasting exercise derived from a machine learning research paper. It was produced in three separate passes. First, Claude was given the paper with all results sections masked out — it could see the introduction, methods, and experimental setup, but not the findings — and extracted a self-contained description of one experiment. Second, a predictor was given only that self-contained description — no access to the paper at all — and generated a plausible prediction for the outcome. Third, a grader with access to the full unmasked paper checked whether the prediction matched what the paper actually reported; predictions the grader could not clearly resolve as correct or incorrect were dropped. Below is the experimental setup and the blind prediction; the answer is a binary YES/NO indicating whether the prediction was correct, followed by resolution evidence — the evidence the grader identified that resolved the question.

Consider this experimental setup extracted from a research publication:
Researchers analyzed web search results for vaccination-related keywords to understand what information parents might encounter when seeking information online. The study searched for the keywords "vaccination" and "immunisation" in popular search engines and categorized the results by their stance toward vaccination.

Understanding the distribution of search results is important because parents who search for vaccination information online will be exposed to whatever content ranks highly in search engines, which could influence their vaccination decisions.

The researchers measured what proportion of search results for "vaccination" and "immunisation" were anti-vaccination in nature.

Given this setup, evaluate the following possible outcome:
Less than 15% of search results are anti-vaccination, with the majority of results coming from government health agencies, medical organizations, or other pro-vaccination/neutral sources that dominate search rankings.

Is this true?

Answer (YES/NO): NO